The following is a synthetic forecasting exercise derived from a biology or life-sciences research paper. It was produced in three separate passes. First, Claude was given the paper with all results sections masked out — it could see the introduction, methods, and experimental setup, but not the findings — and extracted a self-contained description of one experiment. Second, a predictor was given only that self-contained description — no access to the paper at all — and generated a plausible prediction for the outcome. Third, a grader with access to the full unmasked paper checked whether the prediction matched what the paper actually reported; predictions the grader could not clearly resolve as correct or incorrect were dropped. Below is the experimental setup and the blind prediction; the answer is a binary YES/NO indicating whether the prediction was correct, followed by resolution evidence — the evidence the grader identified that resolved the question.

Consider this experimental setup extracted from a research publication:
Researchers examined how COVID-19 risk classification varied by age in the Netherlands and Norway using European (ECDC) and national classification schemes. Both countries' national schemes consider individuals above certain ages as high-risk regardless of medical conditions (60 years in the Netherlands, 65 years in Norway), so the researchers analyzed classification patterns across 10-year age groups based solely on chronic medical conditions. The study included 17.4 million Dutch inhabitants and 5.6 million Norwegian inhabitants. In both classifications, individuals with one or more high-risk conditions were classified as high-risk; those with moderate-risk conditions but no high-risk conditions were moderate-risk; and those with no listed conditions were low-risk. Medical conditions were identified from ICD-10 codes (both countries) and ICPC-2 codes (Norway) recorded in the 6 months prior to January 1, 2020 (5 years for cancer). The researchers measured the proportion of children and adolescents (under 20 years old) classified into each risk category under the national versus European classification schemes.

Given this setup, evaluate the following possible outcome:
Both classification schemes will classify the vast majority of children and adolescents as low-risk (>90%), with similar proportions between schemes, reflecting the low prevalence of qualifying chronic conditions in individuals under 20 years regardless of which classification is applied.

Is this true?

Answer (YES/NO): NO